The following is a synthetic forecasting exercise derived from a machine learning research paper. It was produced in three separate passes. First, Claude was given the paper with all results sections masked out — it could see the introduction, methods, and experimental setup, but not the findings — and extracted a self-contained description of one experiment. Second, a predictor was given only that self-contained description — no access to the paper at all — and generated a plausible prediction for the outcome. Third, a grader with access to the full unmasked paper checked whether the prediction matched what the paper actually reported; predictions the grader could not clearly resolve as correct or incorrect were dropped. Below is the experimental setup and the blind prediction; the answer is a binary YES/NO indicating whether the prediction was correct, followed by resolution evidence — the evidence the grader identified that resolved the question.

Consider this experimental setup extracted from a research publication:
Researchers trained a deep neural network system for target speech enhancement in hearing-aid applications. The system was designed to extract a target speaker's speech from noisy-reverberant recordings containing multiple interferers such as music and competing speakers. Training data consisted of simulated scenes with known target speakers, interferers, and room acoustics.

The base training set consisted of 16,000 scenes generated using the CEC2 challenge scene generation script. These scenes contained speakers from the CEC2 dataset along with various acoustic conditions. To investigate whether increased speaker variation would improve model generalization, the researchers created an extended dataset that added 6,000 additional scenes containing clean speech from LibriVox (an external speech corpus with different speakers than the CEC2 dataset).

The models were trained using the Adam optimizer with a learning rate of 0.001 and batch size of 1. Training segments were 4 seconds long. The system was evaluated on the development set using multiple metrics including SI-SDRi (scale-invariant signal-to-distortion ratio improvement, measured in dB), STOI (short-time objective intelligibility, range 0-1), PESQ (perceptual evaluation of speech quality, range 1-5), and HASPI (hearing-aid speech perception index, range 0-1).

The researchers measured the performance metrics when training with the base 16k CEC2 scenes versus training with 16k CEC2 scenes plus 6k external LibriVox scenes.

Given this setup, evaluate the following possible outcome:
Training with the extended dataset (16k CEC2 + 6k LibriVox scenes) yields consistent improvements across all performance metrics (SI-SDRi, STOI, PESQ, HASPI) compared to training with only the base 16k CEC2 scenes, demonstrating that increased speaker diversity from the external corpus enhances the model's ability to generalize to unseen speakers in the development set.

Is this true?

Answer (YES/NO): YES